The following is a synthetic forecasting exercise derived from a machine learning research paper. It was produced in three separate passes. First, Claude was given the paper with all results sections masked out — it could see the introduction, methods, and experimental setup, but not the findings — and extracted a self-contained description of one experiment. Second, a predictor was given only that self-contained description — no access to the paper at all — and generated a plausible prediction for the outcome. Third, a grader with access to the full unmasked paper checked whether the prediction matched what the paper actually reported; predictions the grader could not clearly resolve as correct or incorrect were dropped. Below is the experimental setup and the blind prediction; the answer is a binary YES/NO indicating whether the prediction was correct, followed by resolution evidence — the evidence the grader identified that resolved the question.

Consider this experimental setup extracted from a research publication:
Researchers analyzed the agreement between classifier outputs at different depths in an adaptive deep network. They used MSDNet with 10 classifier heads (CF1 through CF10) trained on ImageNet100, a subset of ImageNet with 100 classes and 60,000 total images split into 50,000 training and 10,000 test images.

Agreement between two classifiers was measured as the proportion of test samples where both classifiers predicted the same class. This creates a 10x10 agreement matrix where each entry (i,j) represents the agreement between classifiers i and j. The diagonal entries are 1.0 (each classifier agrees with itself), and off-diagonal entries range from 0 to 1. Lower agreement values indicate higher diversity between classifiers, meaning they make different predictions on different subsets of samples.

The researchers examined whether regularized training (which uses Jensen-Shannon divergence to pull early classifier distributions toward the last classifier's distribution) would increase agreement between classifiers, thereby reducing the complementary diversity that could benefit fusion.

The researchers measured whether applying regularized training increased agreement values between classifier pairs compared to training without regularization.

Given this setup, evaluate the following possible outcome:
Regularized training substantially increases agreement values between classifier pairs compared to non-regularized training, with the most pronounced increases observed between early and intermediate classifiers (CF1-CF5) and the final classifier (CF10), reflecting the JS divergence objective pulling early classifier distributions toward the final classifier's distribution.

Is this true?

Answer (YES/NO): NO